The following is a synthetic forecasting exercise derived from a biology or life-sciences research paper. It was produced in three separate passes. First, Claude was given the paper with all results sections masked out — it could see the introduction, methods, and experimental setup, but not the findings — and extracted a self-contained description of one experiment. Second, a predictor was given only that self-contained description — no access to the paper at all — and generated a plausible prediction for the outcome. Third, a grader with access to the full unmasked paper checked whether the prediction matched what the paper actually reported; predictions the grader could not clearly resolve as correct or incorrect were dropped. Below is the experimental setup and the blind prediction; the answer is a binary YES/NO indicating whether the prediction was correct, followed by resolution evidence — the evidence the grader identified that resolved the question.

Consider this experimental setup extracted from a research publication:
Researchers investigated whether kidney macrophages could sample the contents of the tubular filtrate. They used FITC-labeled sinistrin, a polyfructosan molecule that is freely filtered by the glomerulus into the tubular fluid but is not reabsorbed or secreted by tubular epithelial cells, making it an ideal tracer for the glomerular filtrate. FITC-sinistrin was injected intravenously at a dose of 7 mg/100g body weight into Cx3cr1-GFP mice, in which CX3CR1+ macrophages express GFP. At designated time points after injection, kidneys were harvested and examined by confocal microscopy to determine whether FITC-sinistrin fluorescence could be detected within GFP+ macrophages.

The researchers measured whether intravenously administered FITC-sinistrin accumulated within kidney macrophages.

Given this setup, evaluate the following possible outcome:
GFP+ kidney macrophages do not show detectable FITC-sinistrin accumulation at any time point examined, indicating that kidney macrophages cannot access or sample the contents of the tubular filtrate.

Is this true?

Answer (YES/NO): NO